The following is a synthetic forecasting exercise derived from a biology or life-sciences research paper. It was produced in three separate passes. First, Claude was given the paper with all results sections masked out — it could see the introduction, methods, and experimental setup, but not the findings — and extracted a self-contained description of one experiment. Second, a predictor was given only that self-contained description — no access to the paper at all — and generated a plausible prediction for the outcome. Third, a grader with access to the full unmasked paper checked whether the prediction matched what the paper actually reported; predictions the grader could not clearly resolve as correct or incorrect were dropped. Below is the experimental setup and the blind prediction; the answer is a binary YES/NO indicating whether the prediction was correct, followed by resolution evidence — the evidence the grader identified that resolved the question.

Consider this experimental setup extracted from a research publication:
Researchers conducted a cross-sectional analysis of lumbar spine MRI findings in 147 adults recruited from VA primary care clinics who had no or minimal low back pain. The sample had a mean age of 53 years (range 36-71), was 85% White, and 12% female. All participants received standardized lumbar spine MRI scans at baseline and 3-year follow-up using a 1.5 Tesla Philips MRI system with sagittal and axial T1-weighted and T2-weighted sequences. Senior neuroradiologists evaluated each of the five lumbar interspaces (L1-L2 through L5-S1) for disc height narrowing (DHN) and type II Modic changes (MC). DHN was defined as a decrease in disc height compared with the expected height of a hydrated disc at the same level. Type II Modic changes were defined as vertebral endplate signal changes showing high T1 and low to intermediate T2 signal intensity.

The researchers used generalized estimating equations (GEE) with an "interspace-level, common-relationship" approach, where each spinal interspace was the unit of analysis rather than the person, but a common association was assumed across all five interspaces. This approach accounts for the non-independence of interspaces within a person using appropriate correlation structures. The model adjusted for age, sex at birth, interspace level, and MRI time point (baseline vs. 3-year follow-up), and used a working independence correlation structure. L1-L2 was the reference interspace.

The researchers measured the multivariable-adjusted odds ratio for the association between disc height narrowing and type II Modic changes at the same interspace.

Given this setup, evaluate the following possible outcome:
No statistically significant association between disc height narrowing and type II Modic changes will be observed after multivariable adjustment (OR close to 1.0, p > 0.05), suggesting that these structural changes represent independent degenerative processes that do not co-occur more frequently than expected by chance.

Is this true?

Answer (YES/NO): NO